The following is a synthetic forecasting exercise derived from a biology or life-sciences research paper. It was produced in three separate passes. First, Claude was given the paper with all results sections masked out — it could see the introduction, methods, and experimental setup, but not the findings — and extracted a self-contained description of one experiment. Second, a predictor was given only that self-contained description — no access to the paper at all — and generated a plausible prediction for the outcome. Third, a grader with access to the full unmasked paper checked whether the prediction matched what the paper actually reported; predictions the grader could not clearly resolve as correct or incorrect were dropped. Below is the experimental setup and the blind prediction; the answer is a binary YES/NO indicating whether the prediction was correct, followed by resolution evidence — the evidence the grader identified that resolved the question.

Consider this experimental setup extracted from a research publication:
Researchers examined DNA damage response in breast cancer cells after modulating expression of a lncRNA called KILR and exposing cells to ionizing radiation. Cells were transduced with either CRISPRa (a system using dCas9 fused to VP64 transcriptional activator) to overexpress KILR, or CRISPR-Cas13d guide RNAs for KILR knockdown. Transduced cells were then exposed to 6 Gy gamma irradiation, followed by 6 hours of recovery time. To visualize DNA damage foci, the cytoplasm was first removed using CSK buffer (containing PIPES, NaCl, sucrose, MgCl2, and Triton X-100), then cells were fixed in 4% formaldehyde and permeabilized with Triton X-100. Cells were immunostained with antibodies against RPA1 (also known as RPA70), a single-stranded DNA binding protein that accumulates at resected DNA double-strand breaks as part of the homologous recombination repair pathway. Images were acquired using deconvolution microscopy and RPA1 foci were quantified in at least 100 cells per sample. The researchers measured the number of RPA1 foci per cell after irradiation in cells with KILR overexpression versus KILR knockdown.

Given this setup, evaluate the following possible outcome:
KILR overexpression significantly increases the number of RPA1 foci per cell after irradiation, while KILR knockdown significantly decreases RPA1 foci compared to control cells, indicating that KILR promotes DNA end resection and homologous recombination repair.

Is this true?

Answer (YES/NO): NO